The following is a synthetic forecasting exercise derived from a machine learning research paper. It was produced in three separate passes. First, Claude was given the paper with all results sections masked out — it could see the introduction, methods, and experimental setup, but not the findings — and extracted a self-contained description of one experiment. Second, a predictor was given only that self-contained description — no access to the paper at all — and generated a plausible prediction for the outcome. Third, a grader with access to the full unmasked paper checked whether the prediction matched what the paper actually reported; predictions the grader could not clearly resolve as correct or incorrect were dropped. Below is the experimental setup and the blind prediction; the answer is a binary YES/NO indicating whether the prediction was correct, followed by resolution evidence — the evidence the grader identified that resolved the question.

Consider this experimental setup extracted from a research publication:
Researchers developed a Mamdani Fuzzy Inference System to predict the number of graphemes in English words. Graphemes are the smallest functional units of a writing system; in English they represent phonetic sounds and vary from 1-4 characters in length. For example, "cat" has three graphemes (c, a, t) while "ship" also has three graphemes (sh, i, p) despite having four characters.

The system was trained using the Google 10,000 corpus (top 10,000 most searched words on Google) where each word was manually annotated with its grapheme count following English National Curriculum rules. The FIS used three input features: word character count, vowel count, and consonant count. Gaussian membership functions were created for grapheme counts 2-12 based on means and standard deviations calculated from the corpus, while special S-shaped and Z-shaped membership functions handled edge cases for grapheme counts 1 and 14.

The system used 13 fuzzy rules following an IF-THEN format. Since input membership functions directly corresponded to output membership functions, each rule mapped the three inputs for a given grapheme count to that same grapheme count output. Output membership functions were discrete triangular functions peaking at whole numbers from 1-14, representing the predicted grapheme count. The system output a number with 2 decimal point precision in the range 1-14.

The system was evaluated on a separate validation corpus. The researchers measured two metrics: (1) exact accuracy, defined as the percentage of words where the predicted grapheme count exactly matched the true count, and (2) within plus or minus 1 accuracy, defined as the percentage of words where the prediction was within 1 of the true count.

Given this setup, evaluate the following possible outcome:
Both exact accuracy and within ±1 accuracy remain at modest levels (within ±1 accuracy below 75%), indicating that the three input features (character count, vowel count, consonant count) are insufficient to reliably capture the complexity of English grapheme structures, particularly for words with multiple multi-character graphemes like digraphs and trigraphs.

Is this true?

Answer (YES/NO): NO